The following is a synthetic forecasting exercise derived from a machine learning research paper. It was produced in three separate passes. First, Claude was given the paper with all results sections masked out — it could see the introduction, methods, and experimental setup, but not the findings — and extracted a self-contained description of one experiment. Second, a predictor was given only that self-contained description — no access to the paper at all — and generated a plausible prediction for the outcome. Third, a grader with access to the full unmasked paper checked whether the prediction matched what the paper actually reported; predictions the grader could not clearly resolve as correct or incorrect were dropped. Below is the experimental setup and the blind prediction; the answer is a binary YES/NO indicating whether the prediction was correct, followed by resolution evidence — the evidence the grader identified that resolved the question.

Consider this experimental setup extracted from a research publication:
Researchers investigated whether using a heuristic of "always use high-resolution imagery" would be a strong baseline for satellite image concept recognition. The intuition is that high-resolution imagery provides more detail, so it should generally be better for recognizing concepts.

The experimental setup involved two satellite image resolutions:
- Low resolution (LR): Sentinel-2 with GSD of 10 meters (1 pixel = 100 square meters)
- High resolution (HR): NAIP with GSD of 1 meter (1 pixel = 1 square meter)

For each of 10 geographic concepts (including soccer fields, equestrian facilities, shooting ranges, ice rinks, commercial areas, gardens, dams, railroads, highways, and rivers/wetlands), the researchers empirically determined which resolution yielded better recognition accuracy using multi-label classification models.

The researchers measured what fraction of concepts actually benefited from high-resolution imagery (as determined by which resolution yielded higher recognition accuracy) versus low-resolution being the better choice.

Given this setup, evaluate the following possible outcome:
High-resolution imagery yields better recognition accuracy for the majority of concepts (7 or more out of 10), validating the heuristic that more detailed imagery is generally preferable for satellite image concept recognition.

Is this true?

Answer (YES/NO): YES